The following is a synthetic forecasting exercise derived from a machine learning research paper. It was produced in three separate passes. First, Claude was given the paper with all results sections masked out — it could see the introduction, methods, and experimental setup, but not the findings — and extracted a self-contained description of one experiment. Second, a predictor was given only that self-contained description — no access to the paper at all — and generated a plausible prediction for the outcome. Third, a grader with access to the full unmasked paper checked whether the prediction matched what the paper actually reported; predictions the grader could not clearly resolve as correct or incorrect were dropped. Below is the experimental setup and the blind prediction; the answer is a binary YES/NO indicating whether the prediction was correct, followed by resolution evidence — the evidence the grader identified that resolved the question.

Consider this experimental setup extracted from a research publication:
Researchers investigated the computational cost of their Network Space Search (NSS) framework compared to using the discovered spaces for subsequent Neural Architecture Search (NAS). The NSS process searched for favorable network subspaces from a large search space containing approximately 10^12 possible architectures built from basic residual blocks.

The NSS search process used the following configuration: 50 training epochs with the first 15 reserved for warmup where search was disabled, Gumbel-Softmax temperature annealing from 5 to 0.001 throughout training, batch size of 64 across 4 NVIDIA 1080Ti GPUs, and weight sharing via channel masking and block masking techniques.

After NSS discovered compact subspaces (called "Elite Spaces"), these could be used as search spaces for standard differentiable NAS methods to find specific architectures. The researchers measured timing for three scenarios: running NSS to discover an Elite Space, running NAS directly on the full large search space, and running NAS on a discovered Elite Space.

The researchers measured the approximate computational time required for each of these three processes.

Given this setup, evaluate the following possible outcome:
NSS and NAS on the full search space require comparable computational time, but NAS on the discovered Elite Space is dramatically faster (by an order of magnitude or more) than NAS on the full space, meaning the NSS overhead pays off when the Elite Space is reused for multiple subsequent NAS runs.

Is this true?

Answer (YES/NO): NO